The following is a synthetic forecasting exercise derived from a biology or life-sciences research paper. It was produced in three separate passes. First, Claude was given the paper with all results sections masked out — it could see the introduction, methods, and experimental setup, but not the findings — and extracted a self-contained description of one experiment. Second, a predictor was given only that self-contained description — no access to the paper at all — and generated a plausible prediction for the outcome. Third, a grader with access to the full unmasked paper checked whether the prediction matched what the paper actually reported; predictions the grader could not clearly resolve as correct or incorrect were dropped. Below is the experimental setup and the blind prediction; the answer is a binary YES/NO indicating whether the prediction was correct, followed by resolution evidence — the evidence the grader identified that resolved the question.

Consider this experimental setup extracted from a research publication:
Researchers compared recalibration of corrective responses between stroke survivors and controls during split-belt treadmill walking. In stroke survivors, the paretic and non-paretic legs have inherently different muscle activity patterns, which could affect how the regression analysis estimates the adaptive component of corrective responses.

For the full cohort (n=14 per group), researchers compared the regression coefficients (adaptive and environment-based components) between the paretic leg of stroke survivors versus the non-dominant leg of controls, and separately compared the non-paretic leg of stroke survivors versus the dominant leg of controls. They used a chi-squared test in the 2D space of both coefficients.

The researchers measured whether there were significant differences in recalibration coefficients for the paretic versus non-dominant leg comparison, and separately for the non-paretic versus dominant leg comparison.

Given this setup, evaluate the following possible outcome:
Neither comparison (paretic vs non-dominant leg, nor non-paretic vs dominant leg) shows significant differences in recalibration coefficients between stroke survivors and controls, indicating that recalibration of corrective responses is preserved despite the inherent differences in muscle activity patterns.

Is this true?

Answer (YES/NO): NO